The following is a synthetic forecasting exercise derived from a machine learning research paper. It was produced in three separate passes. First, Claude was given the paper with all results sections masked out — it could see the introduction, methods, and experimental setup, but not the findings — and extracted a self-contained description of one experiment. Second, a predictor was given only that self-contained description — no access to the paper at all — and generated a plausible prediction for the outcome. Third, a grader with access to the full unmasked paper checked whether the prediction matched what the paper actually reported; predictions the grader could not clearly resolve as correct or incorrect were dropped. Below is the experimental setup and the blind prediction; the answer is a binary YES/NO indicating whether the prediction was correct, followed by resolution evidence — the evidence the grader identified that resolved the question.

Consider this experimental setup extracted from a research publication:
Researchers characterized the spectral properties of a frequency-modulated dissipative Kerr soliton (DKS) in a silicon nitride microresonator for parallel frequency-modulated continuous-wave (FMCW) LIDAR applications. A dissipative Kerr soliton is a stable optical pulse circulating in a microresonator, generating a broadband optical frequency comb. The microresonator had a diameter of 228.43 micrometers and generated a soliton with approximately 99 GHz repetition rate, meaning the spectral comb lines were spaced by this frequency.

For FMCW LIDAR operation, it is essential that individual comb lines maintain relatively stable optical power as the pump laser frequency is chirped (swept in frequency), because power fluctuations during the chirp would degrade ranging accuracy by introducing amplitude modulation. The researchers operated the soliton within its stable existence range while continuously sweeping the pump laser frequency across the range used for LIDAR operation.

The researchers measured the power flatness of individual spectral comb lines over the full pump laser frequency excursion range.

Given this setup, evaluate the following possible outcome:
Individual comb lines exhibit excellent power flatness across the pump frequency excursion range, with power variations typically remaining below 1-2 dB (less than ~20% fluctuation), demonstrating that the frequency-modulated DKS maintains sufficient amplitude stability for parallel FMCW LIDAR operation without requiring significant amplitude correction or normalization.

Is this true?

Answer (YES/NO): NO